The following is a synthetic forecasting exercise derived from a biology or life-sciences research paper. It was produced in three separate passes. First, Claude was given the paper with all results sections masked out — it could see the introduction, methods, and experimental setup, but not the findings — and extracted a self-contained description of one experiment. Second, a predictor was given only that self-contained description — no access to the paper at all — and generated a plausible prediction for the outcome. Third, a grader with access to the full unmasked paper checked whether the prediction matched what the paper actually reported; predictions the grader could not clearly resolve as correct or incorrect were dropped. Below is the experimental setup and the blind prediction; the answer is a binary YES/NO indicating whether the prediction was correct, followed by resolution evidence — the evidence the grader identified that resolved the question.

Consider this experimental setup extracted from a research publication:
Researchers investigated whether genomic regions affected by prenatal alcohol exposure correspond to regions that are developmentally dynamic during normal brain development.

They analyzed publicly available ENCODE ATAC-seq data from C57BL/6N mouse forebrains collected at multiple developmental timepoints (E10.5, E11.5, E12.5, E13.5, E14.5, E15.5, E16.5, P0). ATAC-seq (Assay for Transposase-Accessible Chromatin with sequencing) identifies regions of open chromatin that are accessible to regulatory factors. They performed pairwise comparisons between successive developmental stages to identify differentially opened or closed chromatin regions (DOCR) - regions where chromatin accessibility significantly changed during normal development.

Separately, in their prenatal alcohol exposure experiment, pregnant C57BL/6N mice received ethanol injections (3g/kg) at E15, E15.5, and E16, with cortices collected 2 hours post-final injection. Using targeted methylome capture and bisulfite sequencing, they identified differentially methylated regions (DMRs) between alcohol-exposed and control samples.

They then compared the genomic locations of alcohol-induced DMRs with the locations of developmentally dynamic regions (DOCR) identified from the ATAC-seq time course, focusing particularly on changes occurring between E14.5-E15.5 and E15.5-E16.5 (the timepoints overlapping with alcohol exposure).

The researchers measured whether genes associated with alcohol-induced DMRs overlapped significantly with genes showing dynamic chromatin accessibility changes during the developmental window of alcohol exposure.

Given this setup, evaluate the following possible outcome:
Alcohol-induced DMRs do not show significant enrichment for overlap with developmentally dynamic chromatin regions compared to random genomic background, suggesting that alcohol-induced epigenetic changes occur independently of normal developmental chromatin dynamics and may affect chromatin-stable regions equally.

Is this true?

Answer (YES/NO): NO